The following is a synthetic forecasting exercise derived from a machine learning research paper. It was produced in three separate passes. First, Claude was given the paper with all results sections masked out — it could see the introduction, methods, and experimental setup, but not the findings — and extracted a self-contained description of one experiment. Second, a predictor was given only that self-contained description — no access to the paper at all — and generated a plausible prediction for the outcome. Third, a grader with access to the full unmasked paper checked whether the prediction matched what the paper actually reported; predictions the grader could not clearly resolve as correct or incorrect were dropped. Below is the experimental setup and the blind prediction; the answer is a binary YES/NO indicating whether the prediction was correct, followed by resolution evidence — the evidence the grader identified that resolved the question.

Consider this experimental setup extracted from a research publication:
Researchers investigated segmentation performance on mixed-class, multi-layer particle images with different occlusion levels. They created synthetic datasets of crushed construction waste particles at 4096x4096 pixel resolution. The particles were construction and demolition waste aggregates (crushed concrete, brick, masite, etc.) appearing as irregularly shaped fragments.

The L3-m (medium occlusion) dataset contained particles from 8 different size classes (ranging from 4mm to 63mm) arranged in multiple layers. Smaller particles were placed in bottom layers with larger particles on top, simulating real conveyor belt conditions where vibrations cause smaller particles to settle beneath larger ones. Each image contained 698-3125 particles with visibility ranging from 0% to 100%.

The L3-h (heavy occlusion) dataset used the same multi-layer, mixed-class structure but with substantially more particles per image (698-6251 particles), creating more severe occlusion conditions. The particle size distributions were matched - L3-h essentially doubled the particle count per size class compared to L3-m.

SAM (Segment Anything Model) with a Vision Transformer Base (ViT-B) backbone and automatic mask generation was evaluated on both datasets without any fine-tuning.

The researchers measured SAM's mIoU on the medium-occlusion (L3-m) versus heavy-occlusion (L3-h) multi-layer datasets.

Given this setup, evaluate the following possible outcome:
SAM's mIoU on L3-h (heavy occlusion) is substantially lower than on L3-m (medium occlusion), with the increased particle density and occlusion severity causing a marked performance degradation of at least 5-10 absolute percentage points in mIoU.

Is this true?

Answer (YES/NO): YES